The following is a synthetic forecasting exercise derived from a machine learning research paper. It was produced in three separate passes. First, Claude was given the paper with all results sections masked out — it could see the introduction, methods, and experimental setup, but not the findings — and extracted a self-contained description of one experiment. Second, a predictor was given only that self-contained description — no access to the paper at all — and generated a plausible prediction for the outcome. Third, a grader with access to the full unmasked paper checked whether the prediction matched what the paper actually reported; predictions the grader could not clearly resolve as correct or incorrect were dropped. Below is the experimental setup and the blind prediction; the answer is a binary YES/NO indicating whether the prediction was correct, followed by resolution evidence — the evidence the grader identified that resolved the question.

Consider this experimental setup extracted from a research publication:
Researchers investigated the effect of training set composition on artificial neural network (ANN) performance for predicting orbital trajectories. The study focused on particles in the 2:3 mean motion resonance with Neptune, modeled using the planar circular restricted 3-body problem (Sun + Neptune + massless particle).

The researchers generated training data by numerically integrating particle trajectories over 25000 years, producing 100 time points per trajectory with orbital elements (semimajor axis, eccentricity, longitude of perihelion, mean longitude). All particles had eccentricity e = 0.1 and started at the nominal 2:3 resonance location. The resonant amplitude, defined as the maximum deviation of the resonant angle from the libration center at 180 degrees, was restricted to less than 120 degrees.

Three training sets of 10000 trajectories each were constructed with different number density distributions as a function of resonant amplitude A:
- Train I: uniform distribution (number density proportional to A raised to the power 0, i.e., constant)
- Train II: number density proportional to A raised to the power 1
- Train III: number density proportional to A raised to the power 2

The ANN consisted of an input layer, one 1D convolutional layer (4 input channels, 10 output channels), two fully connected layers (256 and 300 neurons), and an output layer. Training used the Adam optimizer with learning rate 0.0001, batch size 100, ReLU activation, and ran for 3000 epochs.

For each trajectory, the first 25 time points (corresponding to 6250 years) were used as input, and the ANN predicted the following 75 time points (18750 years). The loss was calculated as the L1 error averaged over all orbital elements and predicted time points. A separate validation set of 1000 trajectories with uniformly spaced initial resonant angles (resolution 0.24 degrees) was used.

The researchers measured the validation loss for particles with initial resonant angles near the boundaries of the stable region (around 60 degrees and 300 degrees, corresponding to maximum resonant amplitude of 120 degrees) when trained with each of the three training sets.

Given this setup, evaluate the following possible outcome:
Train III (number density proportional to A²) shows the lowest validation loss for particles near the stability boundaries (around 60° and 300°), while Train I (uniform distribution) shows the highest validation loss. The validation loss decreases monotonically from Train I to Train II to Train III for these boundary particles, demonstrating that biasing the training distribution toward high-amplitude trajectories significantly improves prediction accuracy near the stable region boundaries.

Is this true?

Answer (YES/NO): YES